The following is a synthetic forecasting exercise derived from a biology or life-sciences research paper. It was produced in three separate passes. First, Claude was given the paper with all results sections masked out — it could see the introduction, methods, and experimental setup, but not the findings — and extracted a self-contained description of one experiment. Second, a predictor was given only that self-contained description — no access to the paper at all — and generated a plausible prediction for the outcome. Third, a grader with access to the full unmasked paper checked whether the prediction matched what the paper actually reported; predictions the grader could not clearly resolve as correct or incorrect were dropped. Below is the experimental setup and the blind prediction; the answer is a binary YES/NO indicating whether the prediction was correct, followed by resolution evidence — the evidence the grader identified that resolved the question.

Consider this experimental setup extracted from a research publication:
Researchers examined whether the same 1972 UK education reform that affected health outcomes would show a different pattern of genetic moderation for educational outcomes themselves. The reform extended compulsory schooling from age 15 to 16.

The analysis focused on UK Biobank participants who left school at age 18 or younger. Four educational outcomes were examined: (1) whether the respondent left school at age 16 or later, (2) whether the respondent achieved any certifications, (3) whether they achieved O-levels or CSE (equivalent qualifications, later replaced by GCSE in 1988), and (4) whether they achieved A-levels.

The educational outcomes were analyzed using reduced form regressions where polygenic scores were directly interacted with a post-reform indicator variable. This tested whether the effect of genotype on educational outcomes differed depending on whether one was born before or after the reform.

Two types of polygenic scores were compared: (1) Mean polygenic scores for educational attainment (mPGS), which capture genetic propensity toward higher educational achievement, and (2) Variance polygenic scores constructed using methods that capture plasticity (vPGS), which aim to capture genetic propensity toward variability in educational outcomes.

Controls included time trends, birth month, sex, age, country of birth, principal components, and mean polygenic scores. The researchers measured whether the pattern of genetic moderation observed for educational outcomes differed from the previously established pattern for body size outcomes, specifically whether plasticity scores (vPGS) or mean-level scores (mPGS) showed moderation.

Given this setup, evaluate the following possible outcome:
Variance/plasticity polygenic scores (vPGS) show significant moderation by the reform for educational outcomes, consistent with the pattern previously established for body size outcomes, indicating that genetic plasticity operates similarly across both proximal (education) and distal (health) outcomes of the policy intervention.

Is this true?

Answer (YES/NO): NO